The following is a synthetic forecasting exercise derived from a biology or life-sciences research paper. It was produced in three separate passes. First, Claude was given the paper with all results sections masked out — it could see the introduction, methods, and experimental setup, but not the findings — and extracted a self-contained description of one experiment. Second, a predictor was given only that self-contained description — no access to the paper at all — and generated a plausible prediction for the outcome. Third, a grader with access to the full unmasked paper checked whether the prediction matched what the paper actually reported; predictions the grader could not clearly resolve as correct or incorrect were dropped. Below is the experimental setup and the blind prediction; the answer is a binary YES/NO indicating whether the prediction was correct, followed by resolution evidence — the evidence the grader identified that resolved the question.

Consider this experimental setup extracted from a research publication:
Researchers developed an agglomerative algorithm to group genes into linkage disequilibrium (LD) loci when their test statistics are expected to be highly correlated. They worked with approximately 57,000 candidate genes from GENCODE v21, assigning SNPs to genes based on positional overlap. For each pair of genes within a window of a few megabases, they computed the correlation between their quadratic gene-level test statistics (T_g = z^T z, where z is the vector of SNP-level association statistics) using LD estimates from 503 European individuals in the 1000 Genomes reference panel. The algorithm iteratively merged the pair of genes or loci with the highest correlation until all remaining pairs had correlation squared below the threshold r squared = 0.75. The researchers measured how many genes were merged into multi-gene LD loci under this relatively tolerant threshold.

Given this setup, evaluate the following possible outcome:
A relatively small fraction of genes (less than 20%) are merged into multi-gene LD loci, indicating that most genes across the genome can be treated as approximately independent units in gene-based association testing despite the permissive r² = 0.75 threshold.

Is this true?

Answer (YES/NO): YES